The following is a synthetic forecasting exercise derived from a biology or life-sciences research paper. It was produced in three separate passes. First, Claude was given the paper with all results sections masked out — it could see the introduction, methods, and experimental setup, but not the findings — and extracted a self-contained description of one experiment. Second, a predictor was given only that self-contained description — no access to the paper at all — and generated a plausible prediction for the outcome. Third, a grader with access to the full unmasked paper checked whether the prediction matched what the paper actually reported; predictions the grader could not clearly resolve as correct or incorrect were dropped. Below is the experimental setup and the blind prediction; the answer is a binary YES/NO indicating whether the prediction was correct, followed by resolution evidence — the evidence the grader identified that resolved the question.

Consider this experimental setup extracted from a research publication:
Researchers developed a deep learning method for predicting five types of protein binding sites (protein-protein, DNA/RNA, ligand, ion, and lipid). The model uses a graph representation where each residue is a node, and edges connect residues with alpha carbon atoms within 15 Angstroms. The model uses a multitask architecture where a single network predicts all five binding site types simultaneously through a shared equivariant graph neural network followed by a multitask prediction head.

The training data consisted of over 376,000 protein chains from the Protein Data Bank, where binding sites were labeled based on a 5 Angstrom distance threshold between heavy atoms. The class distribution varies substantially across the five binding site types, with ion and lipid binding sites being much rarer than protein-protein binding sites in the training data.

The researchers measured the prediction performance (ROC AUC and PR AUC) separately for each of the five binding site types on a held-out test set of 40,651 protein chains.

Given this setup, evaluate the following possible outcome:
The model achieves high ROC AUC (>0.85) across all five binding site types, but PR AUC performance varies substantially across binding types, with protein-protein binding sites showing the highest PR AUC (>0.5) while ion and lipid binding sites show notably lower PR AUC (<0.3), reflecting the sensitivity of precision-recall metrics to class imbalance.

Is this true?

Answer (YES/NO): NO